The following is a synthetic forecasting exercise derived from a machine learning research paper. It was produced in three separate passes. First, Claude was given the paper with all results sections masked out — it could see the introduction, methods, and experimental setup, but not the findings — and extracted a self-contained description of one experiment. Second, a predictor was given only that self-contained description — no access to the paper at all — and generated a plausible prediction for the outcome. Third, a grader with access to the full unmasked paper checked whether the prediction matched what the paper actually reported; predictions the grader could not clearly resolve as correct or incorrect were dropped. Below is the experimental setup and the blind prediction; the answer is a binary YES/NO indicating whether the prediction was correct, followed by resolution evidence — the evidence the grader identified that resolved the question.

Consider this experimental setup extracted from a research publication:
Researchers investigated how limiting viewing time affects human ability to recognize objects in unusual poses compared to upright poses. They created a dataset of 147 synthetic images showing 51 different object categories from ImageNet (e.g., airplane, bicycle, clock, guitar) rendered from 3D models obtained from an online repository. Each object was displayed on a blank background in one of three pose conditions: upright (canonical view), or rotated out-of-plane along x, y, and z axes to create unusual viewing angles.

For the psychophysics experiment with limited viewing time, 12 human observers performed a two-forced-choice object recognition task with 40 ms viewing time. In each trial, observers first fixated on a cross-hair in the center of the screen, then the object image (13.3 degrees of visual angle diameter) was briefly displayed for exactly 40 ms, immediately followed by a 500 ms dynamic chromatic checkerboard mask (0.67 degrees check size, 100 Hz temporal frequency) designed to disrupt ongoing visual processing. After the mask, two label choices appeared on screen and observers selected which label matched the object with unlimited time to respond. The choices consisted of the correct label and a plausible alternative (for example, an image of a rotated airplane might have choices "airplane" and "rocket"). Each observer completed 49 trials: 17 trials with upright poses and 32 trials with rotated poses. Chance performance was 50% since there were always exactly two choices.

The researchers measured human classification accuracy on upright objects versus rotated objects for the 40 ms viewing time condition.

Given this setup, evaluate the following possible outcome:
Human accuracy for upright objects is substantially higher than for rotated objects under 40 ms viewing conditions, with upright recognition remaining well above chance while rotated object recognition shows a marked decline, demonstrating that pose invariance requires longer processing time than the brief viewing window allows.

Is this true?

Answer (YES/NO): YES